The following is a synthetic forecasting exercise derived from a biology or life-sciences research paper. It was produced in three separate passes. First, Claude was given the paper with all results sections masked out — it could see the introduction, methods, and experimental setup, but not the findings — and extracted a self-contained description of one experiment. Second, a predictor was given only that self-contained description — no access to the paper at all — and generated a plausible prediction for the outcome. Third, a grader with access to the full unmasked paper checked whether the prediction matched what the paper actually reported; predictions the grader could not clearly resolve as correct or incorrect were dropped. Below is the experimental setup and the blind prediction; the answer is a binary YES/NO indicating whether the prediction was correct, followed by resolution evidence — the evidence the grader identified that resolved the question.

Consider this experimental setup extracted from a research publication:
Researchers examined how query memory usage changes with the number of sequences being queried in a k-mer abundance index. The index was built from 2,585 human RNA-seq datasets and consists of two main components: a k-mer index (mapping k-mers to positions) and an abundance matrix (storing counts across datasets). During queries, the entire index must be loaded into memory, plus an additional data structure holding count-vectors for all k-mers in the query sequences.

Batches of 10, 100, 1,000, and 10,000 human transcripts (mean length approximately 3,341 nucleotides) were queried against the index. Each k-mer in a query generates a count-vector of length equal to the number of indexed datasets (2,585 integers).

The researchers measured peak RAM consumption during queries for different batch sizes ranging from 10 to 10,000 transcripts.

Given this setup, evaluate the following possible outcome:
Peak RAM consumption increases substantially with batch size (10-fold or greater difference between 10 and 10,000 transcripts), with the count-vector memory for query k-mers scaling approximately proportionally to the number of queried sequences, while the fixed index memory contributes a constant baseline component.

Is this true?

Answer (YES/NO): NO